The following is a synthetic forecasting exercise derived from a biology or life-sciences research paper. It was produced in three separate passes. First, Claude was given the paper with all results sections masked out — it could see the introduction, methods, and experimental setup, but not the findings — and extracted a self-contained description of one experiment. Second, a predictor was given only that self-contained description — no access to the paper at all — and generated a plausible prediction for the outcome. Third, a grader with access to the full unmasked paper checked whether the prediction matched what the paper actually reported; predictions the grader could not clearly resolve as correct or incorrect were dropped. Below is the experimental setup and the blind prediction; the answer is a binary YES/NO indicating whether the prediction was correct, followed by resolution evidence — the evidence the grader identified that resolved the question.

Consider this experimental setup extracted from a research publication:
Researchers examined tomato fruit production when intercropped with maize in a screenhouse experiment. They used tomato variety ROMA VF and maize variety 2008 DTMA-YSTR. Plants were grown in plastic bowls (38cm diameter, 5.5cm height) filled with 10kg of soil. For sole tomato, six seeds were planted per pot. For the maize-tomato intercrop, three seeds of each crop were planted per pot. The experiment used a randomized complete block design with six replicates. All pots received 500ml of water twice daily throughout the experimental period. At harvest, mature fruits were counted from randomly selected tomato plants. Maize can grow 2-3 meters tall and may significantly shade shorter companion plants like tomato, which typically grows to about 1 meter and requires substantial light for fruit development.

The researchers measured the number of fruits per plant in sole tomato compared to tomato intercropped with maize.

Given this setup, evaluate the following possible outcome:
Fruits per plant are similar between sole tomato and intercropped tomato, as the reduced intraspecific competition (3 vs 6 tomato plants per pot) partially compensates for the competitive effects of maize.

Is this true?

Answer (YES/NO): NO